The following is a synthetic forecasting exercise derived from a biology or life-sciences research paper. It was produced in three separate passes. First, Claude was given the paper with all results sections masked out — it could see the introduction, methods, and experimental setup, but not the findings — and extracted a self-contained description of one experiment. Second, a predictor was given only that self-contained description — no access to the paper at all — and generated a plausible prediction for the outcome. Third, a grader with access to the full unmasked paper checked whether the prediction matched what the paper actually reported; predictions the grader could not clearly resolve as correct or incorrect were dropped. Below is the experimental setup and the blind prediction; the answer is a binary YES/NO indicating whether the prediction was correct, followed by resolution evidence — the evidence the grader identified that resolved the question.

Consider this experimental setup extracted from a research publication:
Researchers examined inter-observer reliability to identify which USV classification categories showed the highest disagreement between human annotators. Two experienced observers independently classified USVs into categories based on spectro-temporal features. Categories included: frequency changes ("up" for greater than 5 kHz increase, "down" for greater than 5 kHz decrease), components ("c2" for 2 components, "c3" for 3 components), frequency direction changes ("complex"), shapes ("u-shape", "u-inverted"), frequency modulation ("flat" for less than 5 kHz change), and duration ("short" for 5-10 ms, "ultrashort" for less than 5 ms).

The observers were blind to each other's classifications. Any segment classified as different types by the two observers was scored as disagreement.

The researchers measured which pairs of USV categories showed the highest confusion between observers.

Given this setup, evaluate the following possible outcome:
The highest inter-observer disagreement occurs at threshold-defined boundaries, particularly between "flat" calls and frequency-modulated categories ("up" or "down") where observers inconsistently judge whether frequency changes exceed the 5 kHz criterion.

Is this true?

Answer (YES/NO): NO